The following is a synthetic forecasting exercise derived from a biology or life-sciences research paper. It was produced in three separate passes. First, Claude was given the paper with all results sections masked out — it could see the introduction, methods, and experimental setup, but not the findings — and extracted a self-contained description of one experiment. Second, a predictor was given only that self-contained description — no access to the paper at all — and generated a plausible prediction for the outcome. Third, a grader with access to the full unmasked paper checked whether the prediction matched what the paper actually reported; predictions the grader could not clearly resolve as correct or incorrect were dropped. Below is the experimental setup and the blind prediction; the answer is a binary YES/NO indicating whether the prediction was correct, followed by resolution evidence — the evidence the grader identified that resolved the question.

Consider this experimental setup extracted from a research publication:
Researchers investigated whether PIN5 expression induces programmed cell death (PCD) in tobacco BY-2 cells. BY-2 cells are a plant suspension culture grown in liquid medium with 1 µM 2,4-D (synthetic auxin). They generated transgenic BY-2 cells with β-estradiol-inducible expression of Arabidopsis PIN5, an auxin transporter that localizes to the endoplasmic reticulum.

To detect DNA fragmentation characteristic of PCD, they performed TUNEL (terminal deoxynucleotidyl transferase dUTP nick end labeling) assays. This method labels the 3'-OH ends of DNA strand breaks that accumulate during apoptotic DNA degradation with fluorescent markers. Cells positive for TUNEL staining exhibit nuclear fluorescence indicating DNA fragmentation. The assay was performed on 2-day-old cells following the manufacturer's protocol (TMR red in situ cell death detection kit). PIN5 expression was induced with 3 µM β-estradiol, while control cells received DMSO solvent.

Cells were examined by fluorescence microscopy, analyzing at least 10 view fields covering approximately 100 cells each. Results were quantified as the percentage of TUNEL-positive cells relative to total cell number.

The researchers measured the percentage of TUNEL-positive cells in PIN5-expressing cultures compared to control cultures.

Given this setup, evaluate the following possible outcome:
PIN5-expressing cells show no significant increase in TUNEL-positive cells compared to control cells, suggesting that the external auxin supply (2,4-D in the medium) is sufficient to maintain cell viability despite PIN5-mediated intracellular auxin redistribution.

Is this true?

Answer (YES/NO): NO